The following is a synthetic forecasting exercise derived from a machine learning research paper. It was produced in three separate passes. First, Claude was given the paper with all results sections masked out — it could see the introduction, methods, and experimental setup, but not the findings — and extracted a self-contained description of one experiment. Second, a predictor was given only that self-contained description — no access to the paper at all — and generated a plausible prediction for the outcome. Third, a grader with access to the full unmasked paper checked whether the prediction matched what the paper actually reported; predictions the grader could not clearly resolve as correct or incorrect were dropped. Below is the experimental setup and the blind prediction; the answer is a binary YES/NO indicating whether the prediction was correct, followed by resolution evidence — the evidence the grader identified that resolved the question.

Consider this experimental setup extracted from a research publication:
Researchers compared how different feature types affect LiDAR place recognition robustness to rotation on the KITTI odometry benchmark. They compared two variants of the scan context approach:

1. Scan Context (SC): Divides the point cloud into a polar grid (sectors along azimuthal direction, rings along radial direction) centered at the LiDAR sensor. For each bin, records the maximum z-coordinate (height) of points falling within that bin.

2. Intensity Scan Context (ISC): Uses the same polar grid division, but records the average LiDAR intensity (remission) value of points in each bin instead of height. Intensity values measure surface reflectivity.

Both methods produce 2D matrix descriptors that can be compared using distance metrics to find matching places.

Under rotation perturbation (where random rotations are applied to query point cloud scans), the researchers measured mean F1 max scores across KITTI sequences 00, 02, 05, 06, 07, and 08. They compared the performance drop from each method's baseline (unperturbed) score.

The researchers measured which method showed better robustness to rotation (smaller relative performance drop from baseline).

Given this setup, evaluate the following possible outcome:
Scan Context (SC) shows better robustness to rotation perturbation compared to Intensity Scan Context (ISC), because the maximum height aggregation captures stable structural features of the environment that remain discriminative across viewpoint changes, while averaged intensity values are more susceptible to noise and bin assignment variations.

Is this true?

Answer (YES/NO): NO